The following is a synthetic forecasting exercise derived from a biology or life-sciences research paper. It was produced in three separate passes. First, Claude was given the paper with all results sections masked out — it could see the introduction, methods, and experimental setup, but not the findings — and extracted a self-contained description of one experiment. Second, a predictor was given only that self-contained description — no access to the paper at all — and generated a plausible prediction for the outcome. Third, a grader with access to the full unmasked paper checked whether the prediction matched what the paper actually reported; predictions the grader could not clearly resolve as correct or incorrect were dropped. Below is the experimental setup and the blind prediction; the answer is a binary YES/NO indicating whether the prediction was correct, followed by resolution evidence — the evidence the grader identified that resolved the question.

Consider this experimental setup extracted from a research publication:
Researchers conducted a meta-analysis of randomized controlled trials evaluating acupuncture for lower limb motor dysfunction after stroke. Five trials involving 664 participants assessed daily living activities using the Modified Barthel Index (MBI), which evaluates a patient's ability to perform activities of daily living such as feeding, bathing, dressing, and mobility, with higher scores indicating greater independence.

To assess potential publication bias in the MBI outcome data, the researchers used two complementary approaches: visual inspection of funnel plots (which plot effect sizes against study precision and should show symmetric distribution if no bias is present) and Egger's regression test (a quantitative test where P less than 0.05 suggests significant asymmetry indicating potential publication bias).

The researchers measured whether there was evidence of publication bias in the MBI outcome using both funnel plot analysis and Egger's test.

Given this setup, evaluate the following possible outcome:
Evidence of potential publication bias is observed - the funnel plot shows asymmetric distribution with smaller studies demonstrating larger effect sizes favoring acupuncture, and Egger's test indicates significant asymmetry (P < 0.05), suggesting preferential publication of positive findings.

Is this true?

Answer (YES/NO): NO